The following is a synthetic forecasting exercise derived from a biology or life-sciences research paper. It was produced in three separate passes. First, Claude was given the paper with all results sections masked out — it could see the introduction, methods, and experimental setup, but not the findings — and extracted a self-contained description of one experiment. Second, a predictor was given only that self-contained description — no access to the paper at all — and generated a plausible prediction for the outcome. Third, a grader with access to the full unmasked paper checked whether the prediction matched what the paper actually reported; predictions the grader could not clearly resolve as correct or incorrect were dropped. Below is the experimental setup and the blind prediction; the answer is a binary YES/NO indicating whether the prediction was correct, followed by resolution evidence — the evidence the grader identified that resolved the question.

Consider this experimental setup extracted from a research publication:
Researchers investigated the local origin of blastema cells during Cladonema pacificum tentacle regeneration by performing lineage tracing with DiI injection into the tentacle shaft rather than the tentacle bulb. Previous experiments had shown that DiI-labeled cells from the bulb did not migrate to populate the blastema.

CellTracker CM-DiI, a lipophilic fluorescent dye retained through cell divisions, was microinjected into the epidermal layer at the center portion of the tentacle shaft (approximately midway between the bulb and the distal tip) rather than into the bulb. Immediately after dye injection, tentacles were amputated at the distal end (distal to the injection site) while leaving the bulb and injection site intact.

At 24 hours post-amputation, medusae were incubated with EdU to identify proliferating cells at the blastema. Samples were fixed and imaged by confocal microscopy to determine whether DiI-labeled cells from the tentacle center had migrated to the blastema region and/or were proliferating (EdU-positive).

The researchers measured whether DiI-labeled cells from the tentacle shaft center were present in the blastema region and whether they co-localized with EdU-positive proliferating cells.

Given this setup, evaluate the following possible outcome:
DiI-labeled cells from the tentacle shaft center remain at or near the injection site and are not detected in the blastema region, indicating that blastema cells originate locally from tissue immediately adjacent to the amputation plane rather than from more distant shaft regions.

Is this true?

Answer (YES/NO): NO